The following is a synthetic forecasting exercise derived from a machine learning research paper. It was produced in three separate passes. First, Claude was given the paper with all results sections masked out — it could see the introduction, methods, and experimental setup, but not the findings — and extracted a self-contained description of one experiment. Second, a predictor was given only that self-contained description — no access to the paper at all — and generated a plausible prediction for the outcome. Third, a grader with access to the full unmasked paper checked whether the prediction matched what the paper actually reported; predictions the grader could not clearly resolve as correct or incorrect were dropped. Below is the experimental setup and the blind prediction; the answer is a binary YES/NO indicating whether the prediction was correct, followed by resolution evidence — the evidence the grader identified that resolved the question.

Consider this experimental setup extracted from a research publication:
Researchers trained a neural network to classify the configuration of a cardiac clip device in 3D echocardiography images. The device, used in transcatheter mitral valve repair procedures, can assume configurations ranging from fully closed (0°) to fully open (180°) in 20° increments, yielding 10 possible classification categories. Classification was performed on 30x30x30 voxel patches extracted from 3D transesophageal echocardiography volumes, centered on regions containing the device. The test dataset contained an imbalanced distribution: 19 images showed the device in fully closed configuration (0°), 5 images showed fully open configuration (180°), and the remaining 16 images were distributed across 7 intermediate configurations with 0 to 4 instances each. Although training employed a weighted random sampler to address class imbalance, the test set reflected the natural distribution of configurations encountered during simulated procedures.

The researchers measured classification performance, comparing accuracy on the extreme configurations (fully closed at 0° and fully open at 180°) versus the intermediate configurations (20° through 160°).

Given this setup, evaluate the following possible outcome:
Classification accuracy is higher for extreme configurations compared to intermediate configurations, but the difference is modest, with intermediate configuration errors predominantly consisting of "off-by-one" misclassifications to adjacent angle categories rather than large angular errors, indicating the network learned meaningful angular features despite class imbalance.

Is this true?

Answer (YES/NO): NO